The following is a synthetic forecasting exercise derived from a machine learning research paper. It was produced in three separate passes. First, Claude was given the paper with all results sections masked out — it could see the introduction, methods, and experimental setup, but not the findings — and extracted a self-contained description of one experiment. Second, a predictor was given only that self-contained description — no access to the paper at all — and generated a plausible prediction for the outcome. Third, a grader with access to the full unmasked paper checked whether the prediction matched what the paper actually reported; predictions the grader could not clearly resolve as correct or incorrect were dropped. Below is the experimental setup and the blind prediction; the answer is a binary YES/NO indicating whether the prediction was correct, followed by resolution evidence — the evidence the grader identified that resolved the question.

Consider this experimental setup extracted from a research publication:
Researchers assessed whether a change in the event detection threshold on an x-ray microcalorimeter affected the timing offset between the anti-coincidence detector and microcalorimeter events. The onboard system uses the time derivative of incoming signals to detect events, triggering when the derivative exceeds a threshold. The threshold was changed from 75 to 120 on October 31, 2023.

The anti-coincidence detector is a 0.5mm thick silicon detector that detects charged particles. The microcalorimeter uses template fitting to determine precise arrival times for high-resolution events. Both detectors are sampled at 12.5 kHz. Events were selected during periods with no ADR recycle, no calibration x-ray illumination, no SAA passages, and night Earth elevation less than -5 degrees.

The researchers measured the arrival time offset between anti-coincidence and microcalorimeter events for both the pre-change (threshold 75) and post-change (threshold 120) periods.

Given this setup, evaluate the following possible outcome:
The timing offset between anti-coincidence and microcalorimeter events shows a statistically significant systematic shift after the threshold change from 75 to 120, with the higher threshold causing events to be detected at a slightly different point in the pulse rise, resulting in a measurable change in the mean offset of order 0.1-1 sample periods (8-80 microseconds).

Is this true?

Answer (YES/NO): NO